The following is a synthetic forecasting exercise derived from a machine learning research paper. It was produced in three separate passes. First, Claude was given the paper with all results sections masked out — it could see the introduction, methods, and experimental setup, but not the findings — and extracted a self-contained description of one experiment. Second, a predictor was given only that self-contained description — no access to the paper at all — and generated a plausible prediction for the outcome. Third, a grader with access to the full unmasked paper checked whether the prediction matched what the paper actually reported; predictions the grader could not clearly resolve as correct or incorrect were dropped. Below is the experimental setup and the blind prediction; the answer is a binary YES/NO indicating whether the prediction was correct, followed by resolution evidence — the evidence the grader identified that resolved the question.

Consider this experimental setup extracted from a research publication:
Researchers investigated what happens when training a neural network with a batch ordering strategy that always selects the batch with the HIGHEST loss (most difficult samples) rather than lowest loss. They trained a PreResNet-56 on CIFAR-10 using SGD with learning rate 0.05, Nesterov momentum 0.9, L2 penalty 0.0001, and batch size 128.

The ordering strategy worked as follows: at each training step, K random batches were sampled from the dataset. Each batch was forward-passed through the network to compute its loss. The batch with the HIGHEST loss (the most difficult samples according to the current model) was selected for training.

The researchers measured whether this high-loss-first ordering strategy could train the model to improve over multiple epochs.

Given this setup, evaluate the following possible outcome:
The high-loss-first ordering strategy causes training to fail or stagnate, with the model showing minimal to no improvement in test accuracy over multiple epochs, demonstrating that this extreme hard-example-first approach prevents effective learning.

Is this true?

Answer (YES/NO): YES